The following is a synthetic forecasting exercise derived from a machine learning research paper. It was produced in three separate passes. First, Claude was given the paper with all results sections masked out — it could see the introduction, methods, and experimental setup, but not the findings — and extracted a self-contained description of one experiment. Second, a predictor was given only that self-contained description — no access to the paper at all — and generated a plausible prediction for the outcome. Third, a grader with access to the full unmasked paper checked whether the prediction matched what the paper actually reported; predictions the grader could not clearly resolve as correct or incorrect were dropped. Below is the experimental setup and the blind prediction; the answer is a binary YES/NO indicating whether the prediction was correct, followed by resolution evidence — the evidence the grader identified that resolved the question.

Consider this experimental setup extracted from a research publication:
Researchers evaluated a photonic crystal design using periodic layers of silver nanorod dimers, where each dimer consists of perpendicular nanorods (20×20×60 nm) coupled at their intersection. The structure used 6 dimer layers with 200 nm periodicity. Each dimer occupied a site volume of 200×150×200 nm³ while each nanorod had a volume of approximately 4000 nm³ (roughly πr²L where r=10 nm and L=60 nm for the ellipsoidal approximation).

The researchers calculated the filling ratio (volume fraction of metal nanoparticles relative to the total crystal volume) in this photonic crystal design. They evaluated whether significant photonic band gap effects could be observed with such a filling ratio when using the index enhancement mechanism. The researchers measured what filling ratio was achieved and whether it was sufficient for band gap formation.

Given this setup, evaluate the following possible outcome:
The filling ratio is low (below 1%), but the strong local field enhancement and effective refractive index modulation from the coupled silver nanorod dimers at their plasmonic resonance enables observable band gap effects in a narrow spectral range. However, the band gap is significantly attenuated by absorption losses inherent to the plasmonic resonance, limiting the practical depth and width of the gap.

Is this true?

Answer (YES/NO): NO